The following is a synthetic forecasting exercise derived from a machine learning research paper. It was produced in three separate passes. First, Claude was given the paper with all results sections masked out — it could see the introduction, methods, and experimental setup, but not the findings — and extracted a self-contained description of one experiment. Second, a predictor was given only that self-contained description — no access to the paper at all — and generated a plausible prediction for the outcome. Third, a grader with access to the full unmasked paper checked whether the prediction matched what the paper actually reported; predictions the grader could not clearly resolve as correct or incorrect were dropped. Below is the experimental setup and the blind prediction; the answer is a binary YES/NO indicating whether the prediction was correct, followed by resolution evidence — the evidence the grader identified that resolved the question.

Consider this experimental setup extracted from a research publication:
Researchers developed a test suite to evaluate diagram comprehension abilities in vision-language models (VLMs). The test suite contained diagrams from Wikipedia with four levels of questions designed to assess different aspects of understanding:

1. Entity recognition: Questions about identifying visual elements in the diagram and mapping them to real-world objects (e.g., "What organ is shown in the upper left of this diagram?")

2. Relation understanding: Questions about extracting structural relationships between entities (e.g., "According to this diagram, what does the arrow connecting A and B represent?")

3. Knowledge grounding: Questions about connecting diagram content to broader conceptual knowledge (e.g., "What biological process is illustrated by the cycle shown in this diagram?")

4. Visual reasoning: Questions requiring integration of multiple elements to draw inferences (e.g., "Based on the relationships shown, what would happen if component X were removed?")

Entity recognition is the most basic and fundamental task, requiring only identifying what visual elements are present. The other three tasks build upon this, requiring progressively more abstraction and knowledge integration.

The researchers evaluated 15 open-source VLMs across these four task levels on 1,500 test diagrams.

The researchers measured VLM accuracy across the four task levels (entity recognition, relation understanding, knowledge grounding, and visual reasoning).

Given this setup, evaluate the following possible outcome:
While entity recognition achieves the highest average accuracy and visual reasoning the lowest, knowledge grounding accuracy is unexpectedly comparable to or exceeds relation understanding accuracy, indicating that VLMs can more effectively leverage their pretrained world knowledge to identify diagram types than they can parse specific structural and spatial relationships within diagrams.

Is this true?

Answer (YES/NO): NO